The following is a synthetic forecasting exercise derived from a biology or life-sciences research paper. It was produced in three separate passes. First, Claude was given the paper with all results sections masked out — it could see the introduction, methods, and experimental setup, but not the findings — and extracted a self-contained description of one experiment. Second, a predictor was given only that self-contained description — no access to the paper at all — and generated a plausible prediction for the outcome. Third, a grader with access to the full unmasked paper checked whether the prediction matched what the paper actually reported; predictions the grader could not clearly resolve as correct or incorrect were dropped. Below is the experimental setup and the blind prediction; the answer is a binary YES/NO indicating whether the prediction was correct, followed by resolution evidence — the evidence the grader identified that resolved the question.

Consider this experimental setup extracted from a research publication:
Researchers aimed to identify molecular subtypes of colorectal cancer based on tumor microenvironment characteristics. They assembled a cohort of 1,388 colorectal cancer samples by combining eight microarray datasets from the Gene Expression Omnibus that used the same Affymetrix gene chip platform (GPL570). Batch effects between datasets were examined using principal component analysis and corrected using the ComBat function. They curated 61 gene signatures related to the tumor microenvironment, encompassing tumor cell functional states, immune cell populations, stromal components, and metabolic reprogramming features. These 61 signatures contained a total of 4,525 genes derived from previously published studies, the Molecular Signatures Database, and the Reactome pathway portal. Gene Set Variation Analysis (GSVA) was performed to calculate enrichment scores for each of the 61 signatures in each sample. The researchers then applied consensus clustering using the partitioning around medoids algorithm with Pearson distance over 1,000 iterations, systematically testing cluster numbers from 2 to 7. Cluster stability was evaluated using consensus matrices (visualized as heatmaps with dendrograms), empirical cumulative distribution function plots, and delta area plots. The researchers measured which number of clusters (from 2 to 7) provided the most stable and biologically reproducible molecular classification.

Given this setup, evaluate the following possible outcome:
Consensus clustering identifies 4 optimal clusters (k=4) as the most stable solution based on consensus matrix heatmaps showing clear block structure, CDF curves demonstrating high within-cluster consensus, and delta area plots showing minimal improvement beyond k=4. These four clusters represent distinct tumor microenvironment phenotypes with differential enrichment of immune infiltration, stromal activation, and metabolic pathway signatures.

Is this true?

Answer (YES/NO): YES